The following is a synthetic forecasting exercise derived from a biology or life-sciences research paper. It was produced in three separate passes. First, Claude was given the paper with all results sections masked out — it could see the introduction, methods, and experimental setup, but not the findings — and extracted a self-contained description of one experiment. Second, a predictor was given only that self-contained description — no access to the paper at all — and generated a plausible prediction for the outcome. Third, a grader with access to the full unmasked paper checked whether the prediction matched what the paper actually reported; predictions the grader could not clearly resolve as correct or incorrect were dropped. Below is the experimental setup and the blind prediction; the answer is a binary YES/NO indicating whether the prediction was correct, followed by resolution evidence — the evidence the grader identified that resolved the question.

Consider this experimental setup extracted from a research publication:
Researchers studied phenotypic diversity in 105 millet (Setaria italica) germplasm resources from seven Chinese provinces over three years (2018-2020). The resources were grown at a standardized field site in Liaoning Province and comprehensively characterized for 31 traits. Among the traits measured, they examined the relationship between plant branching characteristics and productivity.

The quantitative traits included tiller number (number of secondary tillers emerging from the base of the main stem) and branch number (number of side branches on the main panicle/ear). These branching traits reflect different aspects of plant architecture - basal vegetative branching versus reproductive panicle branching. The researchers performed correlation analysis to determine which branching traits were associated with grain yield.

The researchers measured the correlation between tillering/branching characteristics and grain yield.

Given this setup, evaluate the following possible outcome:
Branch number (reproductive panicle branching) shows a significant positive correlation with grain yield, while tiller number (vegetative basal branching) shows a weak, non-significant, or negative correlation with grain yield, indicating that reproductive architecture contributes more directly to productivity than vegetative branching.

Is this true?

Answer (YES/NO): NO